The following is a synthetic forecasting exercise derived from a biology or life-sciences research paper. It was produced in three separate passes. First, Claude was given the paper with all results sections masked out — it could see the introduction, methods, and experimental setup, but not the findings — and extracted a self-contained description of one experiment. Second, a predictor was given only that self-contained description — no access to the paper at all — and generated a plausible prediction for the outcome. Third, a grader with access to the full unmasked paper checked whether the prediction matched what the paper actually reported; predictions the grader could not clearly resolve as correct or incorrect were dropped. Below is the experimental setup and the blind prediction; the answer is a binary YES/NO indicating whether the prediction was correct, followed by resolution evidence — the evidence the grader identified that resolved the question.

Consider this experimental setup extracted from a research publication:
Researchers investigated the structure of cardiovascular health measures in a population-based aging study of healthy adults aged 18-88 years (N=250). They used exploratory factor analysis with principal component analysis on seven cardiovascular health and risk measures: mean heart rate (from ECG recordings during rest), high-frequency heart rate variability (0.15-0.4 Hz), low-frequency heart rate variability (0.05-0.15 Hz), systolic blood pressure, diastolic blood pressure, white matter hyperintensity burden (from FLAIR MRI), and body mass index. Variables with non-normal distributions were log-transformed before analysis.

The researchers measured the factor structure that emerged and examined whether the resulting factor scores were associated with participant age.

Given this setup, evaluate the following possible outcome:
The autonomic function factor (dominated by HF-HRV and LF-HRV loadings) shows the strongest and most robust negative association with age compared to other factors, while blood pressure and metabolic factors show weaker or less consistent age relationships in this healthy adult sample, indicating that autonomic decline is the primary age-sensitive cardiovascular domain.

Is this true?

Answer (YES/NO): NO